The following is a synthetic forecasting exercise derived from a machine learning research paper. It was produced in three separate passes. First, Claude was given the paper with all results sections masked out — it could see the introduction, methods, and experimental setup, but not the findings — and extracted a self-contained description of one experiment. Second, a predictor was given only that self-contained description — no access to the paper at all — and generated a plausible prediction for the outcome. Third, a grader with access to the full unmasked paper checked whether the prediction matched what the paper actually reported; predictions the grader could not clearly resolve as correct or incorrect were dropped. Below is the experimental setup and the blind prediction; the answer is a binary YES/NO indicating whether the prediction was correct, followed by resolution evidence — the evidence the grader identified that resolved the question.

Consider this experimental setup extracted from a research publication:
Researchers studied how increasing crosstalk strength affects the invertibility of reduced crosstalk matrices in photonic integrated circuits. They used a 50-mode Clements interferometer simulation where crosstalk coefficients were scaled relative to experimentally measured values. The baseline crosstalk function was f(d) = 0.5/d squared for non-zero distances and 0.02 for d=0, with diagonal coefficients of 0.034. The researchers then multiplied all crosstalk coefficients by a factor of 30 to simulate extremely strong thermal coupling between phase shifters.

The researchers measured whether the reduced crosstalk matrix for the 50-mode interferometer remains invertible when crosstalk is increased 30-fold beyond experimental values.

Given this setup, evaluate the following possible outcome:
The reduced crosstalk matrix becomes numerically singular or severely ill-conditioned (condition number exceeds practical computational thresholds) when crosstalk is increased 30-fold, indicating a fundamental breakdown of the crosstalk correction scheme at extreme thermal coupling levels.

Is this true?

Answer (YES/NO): YES